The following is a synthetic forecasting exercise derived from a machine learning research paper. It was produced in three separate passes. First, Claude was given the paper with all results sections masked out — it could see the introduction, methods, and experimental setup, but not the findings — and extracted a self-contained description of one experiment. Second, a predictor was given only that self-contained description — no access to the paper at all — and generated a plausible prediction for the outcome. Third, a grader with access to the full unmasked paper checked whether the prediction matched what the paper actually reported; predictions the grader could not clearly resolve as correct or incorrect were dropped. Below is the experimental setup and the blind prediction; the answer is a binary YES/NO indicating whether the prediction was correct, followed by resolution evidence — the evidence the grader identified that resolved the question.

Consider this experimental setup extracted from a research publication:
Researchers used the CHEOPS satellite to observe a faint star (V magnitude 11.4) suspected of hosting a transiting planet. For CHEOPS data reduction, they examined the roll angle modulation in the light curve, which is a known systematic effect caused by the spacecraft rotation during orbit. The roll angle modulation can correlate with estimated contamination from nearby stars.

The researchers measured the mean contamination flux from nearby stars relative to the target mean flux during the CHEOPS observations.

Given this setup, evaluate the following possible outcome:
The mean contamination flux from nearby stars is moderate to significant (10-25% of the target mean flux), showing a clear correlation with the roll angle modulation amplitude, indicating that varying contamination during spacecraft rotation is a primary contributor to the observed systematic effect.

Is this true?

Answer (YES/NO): NO